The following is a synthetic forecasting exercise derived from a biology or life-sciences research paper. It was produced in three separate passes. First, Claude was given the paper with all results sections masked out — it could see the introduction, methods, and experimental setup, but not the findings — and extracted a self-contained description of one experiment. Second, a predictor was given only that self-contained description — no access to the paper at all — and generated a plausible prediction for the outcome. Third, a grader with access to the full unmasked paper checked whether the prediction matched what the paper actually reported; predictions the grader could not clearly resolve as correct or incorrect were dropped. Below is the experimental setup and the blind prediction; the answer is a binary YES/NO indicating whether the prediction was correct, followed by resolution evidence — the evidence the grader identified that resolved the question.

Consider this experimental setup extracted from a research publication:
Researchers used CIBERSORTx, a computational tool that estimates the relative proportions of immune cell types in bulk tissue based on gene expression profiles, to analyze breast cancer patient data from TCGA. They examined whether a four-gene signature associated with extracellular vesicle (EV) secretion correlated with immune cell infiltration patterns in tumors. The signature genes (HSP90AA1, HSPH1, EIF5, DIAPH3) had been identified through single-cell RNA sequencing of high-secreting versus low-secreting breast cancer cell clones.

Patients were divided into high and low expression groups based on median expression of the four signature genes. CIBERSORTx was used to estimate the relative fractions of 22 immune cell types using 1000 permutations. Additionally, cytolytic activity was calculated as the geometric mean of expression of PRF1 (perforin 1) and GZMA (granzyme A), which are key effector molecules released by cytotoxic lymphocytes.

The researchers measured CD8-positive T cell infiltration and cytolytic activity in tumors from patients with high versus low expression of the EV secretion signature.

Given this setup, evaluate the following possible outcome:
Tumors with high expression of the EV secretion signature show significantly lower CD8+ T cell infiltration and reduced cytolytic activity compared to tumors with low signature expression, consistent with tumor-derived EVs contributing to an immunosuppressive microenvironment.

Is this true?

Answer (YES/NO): YES